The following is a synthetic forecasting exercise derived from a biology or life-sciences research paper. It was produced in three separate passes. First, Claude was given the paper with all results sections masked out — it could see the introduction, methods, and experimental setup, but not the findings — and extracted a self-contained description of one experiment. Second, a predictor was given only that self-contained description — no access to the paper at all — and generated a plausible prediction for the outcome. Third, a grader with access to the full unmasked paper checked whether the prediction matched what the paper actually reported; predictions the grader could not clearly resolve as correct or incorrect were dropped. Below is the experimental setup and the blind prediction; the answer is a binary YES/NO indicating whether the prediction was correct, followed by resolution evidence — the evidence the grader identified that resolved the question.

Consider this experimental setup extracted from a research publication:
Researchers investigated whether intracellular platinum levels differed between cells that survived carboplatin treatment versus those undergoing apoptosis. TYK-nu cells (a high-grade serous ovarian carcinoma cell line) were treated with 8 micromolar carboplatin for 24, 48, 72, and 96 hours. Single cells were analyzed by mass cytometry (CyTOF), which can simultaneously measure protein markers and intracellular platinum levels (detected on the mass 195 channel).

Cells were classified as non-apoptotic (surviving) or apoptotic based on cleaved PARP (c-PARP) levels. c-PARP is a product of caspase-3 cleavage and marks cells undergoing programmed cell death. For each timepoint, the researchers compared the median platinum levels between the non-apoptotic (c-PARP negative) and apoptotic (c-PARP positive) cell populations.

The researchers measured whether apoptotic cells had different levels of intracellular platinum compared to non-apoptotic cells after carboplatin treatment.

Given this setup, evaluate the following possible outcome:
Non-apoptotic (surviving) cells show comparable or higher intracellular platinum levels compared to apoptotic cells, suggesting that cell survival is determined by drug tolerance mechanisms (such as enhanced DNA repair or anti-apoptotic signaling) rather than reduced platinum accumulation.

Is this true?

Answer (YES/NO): NO